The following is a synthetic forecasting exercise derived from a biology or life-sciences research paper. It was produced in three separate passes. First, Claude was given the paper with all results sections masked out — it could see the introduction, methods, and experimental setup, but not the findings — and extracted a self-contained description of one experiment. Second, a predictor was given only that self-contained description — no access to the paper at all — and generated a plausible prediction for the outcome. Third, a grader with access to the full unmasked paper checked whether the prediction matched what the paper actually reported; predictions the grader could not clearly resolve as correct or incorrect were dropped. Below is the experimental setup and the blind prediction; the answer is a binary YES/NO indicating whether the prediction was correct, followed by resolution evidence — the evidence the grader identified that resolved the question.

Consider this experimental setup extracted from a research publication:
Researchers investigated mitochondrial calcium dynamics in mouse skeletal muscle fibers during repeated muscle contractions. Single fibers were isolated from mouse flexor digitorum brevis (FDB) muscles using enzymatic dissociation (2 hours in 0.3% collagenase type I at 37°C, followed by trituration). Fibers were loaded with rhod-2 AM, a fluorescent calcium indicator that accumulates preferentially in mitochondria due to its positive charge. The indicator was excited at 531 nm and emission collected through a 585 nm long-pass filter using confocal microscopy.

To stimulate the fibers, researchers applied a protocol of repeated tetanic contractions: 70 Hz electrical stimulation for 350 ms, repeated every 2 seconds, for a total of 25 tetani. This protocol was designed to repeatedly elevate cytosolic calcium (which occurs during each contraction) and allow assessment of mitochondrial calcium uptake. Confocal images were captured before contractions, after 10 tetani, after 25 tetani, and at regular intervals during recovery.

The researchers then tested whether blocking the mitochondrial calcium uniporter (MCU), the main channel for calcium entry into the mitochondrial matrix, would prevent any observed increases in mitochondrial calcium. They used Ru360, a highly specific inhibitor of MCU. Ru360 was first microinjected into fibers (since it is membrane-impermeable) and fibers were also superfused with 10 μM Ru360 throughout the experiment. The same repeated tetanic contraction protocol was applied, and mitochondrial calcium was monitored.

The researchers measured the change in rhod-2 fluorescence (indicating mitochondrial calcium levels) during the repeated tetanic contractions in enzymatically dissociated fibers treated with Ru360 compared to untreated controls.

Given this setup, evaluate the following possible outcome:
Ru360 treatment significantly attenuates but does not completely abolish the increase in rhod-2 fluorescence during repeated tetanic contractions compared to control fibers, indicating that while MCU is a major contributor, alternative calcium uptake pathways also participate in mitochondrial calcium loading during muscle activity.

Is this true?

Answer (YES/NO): YES